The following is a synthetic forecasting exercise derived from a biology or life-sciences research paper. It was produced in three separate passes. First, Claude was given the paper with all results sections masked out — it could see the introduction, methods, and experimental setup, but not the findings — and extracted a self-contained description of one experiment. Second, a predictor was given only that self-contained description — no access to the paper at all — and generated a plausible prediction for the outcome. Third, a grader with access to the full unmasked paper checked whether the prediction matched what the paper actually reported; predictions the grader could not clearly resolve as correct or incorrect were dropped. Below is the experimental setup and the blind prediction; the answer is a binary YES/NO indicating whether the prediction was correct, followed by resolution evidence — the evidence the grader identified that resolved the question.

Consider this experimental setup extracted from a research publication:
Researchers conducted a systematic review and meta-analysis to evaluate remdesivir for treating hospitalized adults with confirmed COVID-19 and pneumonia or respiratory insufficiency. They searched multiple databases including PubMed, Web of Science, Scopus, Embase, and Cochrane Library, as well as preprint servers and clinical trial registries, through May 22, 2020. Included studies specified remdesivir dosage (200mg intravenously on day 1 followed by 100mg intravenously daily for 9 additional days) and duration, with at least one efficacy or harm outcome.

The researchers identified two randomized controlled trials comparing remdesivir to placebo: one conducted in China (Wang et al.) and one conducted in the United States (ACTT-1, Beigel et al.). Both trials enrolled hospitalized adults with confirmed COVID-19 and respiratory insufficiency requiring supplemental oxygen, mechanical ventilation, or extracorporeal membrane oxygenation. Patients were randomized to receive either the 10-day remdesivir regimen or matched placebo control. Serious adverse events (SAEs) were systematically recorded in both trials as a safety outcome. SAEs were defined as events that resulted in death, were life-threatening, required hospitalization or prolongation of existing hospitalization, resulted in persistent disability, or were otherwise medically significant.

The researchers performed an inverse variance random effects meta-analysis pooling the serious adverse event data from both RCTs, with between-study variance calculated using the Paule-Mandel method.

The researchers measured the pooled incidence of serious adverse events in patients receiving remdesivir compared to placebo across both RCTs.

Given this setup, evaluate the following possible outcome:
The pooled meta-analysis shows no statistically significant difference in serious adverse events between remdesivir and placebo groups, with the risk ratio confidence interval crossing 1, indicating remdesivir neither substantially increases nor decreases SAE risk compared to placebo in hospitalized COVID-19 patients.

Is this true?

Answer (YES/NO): NO